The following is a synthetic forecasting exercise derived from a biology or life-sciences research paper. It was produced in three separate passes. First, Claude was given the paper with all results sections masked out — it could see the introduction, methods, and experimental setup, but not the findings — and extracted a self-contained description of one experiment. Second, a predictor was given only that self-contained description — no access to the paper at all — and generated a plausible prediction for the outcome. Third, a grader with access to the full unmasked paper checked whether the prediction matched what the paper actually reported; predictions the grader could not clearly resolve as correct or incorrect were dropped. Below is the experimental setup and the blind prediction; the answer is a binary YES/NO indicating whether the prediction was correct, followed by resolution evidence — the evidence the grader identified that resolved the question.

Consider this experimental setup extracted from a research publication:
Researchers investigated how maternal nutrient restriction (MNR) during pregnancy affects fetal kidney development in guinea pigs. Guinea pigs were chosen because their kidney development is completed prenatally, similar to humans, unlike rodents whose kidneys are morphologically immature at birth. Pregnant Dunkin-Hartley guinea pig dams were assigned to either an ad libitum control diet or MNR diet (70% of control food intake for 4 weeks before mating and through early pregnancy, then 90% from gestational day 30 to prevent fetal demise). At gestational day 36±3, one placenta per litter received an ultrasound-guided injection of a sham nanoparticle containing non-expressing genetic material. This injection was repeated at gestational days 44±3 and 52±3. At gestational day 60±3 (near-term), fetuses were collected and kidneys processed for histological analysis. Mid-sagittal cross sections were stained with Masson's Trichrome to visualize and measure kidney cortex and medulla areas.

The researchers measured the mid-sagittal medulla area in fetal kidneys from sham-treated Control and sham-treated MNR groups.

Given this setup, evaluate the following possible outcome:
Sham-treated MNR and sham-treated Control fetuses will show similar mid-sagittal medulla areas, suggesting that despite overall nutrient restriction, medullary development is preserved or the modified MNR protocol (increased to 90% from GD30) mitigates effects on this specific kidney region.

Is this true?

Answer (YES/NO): NO